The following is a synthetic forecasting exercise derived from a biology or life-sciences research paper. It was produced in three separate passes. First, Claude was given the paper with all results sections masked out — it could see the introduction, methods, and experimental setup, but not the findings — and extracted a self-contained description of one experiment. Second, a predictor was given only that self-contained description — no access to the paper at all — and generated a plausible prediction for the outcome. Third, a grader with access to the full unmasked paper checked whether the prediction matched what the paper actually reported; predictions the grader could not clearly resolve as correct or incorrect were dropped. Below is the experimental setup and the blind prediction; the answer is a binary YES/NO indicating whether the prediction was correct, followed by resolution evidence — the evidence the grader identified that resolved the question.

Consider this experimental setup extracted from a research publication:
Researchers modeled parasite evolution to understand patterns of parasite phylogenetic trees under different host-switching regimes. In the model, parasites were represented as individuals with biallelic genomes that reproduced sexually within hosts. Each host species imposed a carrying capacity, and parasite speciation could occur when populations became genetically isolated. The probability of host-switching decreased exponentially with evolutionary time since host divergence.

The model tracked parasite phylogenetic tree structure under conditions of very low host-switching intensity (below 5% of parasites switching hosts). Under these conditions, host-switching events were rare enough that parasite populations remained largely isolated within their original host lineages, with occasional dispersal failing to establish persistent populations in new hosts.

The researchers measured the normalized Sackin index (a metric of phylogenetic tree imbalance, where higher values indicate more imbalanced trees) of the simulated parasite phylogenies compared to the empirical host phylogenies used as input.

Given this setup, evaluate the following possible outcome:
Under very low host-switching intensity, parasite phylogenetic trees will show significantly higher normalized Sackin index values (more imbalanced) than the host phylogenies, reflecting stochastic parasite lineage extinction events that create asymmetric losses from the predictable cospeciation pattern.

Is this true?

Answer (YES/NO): NO